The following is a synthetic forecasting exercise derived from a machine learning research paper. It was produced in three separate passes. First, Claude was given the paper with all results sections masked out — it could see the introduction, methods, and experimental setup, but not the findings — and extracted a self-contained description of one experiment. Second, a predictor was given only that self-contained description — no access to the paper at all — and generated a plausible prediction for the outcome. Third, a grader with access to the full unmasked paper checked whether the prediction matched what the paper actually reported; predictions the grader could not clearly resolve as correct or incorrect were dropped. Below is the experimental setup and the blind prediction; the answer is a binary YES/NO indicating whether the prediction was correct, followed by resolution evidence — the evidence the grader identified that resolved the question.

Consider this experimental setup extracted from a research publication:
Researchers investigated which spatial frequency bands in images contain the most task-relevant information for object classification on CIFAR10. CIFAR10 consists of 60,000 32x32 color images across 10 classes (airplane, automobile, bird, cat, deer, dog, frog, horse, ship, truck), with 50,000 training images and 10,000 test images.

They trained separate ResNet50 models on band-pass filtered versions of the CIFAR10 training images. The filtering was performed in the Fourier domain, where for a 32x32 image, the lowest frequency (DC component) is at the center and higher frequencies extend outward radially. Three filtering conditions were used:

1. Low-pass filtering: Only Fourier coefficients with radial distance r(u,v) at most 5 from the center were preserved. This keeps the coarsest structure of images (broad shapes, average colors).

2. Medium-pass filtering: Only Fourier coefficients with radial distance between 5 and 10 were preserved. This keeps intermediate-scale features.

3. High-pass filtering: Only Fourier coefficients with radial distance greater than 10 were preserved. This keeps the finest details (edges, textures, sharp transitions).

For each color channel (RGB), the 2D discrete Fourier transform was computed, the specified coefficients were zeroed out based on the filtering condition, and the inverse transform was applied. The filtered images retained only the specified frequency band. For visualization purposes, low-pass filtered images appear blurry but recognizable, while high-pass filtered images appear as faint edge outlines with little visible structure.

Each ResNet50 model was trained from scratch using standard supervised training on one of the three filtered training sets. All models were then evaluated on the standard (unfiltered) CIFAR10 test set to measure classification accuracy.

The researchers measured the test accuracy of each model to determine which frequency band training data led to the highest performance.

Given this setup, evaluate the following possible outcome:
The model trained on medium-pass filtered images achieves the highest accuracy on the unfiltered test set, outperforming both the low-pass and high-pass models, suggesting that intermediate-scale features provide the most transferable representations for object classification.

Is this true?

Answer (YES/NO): NO